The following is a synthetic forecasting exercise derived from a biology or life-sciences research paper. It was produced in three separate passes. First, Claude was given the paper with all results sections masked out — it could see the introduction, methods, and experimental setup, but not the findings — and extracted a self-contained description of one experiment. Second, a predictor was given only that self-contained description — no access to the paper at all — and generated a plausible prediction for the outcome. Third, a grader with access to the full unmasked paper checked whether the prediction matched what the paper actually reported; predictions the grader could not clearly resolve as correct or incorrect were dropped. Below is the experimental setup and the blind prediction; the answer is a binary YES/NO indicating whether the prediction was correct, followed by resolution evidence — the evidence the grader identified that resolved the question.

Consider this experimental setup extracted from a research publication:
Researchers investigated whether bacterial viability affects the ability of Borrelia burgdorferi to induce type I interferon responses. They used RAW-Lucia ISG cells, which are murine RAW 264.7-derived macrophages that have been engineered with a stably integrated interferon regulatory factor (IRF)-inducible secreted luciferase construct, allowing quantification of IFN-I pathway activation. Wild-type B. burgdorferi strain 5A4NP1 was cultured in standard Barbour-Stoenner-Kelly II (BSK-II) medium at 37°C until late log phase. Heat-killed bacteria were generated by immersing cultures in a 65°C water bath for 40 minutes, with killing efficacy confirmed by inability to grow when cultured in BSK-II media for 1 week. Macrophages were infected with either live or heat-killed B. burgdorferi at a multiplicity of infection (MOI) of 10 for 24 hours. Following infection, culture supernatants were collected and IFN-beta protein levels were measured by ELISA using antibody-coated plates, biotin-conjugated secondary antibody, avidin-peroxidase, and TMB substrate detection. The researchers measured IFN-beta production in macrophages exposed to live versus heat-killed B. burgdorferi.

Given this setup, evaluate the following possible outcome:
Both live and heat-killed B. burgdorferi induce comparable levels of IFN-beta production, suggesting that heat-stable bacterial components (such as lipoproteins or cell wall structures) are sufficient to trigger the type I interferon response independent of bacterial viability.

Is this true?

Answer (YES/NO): NO